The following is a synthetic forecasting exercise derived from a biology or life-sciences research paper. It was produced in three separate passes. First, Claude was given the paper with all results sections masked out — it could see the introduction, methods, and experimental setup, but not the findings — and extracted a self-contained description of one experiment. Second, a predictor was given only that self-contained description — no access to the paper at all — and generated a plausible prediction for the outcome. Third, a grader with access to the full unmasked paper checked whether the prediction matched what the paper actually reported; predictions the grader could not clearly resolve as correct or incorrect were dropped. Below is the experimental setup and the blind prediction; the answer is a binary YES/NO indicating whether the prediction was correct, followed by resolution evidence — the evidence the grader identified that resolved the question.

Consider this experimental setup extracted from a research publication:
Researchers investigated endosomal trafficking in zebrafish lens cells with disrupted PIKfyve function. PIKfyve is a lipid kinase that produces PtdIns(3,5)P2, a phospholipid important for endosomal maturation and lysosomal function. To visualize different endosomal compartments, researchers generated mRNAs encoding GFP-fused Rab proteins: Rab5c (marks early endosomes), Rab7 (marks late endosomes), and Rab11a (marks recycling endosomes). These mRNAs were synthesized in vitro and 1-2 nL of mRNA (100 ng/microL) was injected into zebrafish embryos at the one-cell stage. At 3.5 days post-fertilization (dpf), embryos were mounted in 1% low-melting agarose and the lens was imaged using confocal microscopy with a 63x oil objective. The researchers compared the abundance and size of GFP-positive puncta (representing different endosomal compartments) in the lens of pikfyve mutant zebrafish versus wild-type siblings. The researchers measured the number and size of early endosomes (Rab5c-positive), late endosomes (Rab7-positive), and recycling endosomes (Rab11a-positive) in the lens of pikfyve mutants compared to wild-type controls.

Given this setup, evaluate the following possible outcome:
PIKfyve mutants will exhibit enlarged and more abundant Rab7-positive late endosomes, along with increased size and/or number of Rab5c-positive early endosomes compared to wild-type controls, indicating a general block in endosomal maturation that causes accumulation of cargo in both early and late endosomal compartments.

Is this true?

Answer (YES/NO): NO